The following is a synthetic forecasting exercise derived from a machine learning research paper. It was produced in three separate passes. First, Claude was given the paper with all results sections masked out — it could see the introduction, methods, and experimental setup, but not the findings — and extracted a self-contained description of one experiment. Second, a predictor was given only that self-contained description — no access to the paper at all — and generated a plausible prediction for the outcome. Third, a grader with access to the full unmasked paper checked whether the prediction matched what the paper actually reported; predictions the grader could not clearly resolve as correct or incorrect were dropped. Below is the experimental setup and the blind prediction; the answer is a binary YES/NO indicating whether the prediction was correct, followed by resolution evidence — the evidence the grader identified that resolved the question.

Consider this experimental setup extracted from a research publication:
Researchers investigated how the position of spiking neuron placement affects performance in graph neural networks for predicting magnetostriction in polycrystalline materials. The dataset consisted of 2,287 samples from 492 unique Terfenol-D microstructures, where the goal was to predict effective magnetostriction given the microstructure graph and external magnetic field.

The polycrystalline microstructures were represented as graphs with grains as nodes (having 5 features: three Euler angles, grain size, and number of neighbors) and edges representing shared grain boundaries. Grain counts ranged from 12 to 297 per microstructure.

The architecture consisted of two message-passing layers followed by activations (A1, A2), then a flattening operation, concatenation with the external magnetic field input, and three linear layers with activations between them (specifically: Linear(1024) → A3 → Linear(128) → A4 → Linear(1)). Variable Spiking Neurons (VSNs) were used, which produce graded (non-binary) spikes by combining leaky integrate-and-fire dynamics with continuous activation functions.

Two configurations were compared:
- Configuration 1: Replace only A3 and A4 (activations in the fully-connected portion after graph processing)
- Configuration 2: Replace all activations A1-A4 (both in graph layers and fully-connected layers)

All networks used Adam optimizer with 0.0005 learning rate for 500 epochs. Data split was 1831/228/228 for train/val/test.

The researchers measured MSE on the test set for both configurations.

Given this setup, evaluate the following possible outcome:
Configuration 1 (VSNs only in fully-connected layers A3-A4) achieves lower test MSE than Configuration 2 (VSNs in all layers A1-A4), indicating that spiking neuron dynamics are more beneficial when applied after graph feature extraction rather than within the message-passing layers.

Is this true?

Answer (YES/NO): NO